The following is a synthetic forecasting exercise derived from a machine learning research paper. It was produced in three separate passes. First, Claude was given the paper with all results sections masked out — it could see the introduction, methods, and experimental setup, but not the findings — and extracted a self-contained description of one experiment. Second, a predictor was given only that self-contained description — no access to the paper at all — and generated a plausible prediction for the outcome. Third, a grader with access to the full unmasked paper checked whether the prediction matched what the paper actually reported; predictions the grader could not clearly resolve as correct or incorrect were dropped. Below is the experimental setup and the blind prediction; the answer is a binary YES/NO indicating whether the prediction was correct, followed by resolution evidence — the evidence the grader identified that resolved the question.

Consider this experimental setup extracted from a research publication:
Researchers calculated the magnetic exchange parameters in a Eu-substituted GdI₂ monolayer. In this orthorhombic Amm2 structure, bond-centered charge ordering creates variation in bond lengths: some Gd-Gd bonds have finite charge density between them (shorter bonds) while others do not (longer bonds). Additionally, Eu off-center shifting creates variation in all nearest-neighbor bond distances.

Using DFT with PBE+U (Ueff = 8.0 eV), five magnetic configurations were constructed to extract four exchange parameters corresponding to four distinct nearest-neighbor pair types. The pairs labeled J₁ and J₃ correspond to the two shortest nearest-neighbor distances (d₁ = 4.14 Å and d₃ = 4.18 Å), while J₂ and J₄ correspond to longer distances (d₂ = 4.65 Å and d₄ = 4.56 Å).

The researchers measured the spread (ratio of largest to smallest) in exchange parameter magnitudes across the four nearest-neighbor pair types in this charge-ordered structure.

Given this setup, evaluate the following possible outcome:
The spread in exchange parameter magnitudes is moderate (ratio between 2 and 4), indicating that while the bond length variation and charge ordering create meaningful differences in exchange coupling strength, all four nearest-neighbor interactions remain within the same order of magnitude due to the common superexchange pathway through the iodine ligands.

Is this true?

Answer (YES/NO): NO